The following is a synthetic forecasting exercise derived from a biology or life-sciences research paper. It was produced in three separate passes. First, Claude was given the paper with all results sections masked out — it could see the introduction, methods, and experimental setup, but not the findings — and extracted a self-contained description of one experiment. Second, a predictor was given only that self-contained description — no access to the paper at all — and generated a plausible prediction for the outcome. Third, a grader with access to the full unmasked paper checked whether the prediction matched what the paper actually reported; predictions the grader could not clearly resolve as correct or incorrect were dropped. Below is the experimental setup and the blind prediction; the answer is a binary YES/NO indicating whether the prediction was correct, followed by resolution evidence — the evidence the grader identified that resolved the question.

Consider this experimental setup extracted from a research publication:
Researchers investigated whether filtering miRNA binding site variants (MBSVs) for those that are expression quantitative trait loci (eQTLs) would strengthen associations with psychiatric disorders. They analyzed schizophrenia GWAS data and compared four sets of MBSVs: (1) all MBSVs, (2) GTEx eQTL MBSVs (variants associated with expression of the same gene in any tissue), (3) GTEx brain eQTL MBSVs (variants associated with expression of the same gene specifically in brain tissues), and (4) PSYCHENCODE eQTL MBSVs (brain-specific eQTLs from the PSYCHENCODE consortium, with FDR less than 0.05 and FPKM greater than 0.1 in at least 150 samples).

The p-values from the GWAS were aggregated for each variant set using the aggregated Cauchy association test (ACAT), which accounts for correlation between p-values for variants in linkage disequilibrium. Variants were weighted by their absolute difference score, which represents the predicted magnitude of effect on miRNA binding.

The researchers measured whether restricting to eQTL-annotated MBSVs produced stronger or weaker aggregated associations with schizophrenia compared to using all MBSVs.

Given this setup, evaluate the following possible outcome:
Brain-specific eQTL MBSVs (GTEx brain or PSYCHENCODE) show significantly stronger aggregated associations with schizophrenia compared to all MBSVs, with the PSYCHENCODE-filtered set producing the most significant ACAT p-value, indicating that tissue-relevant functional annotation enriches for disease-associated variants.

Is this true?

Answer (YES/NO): NO